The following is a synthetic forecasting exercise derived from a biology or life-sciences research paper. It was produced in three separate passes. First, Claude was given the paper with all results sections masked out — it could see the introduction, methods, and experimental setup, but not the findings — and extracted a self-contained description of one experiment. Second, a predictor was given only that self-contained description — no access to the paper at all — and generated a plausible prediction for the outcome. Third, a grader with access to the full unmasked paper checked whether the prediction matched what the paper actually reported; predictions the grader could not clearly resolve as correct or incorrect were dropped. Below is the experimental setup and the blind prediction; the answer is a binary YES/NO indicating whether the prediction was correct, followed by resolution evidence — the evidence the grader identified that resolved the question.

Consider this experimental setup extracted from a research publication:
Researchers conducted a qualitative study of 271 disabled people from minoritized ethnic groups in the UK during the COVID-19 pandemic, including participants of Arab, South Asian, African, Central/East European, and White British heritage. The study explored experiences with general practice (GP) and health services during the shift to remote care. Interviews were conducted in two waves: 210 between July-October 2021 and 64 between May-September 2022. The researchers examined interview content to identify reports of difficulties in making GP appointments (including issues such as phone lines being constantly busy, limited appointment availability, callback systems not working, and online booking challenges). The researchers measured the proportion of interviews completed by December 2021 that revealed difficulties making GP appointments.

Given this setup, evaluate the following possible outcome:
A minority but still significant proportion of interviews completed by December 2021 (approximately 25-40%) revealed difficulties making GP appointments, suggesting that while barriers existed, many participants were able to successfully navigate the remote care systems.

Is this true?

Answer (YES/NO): NO